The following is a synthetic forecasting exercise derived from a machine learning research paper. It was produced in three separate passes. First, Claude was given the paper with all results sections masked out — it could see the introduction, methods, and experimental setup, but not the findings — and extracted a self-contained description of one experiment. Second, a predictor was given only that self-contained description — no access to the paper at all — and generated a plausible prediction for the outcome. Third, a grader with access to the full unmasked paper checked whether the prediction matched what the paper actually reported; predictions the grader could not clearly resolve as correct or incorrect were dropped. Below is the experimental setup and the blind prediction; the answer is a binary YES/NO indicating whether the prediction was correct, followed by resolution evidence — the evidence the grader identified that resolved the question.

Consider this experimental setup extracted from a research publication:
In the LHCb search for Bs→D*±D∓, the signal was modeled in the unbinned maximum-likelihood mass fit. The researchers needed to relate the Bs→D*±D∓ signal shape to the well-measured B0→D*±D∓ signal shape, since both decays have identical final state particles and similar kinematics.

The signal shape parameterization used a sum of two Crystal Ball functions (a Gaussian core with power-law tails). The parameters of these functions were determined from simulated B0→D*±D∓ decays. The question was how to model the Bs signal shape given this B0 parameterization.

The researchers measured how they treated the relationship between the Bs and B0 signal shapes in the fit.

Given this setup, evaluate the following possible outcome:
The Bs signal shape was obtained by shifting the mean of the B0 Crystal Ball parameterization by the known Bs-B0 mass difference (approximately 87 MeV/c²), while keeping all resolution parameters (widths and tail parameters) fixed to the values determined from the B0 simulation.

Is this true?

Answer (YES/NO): YES